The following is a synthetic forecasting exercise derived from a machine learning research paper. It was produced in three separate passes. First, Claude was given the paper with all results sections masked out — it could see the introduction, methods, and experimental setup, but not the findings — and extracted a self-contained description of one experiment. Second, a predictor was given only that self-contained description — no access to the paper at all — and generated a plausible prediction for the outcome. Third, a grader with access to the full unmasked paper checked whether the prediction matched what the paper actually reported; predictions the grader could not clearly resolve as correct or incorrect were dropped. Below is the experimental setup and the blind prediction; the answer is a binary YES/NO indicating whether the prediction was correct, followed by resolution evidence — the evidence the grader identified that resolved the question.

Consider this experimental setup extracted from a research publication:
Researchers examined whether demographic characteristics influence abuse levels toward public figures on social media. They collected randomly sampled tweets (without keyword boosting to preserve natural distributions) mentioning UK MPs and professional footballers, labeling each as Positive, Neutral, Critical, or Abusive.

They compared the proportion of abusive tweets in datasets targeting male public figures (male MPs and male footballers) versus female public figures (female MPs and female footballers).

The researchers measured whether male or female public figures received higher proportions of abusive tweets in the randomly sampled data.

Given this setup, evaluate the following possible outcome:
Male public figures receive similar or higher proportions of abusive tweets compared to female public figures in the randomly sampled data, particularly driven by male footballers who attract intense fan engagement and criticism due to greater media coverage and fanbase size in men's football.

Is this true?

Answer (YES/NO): YES